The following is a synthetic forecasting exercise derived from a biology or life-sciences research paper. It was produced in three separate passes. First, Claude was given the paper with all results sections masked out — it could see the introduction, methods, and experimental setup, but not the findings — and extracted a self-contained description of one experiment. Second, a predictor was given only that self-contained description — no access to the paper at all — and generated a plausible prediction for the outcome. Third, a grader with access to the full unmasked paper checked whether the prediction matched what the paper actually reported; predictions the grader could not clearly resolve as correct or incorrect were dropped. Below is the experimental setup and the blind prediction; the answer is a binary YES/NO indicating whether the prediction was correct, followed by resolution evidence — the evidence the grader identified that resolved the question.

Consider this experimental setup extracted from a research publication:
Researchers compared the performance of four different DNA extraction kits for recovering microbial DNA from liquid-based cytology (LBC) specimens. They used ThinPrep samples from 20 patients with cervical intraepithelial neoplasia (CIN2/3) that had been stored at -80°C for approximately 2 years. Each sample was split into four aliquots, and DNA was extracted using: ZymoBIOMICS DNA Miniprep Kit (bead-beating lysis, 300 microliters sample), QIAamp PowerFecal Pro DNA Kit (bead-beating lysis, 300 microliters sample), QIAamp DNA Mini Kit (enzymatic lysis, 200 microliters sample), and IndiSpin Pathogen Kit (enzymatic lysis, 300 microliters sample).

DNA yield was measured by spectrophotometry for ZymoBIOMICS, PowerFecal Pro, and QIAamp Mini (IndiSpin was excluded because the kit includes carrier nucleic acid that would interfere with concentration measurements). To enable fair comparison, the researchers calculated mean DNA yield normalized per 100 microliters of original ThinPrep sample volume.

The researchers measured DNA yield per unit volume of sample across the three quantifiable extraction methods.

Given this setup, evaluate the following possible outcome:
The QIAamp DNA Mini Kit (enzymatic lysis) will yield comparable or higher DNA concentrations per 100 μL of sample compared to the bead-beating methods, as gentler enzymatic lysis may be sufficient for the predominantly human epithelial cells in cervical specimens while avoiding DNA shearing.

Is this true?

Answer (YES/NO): YES